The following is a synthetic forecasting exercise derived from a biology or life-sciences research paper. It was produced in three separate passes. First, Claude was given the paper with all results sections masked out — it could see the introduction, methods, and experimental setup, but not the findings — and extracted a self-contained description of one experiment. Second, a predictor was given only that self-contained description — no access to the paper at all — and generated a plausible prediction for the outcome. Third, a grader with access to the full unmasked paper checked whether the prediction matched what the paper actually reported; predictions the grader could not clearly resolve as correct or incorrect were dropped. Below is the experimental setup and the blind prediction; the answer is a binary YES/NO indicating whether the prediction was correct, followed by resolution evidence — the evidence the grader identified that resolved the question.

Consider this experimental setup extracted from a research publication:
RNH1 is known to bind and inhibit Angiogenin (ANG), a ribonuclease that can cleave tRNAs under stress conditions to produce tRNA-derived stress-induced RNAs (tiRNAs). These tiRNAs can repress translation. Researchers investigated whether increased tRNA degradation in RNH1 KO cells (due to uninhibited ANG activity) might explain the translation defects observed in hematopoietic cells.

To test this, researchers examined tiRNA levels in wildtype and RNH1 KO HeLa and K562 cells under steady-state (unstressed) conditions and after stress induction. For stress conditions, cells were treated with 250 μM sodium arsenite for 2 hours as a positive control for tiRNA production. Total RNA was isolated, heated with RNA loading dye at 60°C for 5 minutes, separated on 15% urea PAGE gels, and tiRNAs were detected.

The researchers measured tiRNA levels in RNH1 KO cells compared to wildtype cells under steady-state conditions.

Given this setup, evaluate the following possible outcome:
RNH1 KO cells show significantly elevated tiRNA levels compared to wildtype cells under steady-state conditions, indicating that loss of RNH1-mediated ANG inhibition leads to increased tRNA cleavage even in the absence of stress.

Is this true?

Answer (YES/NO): NO